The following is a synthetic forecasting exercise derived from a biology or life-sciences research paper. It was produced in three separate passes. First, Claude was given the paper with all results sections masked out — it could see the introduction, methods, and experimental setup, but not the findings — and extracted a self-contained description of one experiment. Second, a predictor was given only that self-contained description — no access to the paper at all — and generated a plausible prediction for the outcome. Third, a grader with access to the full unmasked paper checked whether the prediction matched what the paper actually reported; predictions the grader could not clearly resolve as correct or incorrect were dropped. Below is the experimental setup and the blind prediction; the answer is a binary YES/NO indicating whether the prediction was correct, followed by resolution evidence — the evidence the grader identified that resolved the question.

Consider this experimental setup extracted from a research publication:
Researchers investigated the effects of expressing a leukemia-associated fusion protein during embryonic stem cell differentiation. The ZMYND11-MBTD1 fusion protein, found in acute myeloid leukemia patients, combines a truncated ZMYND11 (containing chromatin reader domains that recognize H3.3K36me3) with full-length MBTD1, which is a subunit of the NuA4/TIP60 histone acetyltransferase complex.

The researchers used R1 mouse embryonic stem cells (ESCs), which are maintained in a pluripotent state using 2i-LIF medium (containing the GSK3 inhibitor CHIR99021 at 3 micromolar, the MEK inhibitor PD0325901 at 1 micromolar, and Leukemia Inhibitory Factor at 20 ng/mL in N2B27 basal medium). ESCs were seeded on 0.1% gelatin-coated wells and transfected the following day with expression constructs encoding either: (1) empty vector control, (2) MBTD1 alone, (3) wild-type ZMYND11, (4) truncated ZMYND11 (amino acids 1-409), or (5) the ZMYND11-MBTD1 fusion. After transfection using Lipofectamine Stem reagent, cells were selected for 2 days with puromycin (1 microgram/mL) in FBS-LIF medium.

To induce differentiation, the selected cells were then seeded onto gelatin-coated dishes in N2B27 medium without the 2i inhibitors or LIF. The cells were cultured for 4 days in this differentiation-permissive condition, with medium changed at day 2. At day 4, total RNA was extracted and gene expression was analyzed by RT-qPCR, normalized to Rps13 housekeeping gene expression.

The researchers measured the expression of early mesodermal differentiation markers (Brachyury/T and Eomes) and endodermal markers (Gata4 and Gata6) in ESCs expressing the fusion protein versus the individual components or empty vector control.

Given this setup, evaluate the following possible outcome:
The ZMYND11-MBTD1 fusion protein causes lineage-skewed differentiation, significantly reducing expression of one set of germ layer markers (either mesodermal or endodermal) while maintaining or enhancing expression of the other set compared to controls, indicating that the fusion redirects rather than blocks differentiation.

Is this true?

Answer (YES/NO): NO